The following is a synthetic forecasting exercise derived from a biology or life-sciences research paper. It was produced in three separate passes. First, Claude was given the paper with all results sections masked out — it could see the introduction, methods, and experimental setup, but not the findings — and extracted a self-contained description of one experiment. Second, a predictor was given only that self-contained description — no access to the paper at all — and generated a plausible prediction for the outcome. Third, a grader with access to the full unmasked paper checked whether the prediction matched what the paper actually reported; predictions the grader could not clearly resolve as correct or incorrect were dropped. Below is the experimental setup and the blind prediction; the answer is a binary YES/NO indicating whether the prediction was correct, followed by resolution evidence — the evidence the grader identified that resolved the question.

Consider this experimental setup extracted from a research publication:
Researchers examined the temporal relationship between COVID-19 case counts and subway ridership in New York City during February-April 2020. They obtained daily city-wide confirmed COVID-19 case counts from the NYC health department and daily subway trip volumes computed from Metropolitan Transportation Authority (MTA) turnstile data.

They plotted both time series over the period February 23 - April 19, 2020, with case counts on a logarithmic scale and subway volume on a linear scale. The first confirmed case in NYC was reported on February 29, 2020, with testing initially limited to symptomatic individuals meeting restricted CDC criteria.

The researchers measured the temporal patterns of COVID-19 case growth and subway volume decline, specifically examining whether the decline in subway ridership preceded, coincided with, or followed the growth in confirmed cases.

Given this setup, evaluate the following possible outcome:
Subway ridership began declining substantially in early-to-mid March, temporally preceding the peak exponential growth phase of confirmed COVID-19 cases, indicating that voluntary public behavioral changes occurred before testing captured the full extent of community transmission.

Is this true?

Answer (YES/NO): NO